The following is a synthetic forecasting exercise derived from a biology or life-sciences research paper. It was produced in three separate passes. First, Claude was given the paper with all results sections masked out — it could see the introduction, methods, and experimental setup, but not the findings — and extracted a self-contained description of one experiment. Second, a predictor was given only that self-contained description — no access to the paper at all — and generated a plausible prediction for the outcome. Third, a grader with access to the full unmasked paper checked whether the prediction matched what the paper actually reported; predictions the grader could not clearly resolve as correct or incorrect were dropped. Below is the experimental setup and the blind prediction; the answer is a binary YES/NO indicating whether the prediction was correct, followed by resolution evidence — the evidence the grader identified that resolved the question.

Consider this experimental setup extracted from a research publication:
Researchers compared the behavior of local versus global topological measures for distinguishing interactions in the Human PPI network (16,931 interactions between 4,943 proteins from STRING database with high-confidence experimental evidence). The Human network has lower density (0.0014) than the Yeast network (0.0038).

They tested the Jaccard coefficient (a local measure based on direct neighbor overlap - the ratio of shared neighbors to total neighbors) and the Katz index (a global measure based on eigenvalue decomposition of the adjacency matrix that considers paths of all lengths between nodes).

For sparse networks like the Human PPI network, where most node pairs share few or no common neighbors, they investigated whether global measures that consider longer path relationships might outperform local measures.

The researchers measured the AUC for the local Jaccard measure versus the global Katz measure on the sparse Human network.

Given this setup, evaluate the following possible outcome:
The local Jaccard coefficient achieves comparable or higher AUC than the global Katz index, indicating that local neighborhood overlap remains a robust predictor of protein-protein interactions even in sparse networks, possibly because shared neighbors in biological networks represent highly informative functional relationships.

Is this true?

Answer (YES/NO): YES